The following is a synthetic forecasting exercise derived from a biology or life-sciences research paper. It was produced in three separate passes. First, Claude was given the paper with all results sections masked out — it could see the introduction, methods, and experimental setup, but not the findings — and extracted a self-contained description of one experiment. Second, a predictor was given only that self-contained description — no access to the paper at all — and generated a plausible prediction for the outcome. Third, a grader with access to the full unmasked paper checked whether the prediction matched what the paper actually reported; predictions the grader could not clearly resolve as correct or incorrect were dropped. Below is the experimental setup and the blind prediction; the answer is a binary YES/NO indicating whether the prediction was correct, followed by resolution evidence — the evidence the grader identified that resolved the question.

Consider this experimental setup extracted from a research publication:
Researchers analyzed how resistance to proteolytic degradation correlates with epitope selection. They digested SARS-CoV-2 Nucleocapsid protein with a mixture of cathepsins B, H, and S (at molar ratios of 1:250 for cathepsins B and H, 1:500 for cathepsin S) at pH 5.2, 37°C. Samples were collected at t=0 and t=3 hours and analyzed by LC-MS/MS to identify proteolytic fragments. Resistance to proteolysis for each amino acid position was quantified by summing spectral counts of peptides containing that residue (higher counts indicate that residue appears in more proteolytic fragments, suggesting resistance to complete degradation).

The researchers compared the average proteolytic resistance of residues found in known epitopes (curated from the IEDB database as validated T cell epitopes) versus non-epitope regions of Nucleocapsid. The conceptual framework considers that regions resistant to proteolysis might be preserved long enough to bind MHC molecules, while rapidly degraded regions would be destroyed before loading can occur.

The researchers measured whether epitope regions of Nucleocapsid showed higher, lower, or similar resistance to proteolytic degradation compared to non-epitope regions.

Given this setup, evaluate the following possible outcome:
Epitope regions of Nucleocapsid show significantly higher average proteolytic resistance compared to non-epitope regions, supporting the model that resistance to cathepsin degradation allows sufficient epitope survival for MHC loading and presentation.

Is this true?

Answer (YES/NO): YES